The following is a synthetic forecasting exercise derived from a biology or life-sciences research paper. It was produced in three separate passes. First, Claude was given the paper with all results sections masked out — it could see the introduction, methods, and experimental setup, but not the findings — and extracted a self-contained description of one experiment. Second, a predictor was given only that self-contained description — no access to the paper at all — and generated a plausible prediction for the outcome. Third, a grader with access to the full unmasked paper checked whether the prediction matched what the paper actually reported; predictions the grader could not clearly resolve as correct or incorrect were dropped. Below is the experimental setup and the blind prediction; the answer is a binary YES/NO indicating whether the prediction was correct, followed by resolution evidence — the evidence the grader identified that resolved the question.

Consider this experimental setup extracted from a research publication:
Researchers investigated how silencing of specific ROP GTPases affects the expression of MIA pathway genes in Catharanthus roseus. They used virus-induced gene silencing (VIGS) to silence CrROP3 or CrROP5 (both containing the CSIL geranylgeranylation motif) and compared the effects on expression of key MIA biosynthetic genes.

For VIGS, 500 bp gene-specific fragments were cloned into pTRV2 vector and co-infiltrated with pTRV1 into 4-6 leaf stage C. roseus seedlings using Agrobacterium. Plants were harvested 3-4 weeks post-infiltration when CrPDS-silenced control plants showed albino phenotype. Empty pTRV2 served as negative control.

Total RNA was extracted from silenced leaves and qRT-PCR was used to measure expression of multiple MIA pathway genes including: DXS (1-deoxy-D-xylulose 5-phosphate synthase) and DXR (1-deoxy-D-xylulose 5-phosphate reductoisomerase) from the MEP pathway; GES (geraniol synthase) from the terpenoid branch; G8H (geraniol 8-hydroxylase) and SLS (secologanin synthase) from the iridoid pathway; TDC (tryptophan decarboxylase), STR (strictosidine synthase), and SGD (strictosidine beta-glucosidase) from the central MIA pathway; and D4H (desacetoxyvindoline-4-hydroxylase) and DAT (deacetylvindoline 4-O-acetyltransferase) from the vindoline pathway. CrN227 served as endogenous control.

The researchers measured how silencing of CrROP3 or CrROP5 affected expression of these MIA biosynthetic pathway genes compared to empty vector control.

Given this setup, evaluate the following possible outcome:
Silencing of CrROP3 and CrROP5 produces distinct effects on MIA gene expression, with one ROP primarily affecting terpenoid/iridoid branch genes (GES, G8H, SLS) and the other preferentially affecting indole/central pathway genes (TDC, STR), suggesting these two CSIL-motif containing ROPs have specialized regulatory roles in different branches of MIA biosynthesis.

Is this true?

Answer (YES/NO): NO